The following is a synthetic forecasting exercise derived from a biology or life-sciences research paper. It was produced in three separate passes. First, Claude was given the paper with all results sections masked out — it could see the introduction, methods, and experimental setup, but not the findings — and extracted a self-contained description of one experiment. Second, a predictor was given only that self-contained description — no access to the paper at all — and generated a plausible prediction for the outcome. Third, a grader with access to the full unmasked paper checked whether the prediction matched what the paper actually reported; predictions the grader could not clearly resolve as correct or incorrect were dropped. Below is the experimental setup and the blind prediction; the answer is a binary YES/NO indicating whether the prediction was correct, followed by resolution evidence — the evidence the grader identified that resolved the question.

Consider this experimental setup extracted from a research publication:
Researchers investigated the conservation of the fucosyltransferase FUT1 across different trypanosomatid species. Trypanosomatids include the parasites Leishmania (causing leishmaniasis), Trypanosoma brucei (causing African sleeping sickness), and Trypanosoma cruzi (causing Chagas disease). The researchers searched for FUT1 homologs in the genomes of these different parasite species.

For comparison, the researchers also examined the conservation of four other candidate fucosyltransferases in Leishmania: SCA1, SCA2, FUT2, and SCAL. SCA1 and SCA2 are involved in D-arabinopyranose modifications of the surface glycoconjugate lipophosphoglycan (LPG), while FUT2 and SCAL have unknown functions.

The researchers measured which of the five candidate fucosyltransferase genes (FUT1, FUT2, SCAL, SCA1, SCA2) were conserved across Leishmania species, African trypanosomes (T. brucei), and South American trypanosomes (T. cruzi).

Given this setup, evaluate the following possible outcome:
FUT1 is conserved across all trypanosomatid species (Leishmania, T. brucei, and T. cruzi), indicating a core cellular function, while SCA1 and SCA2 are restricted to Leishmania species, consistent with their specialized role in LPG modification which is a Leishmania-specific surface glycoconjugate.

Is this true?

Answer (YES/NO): YES